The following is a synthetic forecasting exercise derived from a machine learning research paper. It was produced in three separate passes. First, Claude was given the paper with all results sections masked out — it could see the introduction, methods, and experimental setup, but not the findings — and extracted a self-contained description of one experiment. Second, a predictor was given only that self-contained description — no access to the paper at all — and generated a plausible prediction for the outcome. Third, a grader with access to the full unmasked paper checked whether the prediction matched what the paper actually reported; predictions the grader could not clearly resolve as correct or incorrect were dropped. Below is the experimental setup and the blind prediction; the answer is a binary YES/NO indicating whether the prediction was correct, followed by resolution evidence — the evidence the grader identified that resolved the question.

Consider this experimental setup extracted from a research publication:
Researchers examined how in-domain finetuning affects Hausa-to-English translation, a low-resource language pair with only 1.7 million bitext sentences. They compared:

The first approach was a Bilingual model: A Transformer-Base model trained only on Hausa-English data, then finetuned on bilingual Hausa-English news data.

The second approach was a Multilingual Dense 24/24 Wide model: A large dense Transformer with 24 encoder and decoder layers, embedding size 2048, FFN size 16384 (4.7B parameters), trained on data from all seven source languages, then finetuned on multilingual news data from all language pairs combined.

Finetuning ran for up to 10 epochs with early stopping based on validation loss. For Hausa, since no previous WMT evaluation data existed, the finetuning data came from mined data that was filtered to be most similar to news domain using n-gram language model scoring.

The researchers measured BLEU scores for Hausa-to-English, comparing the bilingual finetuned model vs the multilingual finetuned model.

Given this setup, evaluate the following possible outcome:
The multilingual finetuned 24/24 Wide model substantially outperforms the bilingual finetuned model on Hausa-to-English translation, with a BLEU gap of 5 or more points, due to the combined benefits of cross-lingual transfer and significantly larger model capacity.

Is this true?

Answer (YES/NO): YES